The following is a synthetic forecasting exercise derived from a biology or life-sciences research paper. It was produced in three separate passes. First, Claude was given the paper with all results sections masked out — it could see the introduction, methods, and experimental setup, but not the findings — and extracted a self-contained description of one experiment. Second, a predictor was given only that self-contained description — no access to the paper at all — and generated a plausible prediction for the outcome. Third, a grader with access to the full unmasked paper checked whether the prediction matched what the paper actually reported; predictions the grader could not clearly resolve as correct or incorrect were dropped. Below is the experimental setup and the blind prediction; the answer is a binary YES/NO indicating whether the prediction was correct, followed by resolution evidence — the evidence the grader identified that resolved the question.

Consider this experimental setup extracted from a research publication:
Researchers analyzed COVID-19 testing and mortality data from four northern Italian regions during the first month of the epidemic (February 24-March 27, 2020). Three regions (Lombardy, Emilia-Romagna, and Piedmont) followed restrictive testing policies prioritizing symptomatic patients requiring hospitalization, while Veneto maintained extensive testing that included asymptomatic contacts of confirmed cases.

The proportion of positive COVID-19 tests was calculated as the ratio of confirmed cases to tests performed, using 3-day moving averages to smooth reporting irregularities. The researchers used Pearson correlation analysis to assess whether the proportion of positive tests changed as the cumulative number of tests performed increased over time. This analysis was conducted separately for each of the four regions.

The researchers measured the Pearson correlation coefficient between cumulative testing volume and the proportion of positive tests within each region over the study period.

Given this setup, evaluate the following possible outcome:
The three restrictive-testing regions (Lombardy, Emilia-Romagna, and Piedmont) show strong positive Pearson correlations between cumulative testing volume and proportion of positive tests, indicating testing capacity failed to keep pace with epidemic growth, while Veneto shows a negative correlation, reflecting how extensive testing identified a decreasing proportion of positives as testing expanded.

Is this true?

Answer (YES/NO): NO